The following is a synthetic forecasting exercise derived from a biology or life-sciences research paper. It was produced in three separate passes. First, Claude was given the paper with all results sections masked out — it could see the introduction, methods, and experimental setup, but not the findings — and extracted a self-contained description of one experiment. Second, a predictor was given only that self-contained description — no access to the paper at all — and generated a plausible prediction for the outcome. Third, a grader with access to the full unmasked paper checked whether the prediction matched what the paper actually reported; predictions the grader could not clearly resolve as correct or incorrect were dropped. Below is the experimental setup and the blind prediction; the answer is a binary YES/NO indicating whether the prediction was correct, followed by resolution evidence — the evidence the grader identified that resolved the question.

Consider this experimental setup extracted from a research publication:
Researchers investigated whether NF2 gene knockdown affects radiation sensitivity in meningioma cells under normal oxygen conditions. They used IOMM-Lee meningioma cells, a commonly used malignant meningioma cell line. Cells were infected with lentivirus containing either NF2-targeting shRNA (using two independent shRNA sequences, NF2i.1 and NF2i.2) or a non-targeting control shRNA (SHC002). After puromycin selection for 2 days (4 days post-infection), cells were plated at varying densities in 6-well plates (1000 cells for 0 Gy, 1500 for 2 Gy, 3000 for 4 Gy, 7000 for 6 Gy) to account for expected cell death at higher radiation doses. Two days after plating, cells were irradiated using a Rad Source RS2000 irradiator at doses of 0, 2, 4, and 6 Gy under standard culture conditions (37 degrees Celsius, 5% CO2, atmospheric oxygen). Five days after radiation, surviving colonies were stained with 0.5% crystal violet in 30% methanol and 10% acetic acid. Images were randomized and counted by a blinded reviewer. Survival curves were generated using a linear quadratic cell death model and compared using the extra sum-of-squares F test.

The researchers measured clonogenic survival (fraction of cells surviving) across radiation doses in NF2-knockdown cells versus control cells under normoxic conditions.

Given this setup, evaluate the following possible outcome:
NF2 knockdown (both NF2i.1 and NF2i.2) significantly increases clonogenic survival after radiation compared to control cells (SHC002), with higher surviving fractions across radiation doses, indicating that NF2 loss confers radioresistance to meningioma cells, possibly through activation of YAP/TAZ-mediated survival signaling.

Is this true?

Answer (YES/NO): NO